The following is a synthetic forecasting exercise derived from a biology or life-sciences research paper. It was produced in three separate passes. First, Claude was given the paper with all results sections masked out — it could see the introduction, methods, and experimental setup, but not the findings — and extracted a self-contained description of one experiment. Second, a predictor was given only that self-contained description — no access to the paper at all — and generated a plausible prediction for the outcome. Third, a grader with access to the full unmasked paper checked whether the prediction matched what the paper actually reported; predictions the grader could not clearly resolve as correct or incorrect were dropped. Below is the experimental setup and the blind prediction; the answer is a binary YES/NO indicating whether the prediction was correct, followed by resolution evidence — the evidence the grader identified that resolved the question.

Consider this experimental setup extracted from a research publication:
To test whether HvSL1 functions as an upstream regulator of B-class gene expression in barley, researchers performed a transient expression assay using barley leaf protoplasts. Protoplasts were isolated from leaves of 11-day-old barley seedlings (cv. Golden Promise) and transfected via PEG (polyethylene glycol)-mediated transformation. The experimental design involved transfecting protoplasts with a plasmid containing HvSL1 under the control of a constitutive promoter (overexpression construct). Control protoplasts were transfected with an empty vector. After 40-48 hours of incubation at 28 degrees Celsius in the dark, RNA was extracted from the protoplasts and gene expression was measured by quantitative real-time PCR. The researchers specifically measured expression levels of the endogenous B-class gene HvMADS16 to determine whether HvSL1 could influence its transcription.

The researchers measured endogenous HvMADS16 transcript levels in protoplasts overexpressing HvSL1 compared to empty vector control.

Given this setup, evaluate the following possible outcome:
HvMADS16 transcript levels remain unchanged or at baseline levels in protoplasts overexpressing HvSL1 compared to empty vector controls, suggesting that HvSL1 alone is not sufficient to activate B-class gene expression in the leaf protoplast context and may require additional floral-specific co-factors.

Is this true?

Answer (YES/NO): NO